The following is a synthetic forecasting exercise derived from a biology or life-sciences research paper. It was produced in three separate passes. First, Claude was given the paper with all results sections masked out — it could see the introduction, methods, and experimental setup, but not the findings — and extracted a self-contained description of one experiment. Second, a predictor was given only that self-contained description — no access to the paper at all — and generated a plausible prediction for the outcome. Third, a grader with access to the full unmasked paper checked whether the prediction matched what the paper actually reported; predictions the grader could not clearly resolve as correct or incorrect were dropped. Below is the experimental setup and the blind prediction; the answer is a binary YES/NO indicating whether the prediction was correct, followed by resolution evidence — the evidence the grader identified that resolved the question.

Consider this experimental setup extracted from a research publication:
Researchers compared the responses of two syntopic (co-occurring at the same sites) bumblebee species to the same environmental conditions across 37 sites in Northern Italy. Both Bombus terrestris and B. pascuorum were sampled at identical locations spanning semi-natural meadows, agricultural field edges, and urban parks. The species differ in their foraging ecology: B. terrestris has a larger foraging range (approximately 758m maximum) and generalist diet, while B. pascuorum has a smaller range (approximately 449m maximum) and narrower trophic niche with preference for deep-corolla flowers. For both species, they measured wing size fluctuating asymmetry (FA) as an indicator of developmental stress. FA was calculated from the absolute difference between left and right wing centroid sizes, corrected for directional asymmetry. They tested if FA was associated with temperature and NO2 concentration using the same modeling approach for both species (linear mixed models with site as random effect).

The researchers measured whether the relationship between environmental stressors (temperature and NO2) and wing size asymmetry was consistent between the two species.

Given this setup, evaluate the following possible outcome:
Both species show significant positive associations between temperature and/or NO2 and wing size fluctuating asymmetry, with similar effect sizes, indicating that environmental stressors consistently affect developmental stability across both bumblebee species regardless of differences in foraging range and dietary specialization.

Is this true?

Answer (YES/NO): NO